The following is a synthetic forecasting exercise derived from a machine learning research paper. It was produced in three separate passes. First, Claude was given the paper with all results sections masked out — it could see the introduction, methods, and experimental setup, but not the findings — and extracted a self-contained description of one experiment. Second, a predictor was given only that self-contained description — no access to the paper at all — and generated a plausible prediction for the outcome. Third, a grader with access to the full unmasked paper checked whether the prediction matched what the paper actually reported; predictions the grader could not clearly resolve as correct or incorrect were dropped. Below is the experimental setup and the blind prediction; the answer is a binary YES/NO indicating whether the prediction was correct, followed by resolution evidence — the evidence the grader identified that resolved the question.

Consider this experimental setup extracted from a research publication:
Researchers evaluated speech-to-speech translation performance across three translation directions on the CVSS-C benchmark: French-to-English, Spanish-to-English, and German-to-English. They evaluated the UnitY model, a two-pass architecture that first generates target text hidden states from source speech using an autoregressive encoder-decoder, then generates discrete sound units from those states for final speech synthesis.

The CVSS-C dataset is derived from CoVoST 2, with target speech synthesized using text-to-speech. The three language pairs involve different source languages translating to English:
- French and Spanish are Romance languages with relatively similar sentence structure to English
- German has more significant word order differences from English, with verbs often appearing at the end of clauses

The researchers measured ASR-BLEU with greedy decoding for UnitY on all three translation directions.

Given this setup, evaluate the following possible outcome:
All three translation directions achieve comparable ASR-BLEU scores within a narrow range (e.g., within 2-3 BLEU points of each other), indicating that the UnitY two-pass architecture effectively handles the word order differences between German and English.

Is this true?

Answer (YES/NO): NO